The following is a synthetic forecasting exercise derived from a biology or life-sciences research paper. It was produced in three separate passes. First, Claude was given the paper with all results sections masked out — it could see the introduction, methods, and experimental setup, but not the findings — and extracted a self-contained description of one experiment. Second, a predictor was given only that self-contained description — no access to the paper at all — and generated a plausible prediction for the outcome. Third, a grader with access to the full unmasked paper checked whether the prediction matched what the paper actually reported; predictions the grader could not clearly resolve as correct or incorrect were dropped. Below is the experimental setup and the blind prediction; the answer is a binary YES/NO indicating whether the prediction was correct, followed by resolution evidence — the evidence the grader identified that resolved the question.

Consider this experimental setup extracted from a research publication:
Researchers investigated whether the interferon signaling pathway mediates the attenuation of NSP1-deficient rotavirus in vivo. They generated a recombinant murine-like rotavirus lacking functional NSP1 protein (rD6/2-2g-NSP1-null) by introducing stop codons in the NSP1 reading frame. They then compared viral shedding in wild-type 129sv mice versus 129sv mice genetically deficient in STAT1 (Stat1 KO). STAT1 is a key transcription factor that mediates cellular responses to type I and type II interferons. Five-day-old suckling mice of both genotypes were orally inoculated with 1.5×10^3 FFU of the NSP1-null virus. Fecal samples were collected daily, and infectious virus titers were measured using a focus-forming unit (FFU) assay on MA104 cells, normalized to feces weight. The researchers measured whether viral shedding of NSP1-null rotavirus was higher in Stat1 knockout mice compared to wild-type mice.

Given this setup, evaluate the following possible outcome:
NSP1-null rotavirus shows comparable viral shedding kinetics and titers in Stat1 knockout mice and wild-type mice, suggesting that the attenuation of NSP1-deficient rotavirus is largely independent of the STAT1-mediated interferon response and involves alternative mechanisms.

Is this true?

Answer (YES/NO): YES